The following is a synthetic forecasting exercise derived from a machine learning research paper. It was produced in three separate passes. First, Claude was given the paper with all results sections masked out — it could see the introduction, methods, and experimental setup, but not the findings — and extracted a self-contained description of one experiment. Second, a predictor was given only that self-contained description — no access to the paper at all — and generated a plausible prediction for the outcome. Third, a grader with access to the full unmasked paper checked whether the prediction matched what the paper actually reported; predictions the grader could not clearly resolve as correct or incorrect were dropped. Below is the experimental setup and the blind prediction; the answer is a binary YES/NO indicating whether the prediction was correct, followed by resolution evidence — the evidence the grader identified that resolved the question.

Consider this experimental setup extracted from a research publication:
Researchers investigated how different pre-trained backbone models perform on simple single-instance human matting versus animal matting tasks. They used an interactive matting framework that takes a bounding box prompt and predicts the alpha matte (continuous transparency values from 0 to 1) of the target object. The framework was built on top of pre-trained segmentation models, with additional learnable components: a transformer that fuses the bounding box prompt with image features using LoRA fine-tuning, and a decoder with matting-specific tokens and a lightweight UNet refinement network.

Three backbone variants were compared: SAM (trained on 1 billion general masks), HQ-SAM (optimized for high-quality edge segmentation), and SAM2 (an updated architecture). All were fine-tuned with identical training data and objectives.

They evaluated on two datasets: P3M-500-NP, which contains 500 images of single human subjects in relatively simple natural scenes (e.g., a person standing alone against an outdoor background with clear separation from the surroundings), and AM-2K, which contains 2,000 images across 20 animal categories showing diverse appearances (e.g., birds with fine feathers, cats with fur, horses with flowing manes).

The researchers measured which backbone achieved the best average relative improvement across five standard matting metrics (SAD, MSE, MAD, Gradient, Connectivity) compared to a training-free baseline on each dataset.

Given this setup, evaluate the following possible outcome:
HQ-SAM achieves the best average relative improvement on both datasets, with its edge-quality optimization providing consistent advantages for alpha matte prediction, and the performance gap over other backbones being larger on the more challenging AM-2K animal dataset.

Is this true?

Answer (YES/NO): NO